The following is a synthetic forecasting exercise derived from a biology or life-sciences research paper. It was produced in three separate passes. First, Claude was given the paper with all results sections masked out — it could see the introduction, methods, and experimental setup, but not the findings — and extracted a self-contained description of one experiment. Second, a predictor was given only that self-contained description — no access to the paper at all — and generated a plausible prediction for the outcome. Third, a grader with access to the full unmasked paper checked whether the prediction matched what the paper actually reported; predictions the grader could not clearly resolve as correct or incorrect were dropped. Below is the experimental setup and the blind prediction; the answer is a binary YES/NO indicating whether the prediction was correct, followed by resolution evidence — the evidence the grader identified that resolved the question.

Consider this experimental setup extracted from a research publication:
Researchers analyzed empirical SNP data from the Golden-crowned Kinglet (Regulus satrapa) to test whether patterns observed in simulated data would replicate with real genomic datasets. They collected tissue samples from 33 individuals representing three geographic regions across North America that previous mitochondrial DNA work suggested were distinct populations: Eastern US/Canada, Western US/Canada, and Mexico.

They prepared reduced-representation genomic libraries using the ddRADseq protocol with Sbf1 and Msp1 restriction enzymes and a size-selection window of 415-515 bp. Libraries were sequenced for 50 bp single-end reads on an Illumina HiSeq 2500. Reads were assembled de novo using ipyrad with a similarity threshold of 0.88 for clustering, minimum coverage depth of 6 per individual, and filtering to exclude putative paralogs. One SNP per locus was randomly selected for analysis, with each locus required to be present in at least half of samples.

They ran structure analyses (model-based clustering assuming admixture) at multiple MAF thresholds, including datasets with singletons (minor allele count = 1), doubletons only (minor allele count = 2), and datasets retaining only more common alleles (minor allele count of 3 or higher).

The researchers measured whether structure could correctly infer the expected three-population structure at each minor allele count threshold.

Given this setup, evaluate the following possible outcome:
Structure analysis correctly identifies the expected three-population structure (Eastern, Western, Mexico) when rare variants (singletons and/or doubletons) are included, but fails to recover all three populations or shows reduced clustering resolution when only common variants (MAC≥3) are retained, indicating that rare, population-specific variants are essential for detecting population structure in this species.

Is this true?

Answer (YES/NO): NO